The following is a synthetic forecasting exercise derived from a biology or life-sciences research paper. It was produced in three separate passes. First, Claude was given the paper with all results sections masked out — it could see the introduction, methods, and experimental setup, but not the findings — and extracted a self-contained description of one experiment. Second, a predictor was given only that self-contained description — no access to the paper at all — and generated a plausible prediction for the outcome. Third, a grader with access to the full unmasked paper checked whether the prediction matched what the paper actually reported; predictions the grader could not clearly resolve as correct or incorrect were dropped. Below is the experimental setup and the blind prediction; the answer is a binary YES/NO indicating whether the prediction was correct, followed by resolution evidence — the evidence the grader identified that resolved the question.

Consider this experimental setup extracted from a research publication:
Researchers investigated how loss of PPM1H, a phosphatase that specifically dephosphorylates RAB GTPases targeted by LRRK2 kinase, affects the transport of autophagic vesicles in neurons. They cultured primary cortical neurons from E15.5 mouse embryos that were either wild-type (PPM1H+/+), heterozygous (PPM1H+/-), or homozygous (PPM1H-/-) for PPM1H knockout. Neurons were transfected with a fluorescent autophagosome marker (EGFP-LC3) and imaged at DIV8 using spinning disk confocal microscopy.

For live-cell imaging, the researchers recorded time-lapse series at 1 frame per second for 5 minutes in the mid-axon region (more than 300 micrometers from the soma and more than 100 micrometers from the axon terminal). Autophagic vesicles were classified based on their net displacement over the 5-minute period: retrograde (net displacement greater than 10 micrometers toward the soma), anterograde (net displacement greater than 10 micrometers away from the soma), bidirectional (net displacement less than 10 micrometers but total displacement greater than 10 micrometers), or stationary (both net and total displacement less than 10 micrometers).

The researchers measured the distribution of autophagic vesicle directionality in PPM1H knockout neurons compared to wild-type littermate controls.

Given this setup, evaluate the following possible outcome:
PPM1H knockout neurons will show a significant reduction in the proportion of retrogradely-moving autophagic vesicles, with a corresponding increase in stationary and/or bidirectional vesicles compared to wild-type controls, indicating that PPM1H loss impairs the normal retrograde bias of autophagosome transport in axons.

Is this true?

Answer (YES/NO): YES